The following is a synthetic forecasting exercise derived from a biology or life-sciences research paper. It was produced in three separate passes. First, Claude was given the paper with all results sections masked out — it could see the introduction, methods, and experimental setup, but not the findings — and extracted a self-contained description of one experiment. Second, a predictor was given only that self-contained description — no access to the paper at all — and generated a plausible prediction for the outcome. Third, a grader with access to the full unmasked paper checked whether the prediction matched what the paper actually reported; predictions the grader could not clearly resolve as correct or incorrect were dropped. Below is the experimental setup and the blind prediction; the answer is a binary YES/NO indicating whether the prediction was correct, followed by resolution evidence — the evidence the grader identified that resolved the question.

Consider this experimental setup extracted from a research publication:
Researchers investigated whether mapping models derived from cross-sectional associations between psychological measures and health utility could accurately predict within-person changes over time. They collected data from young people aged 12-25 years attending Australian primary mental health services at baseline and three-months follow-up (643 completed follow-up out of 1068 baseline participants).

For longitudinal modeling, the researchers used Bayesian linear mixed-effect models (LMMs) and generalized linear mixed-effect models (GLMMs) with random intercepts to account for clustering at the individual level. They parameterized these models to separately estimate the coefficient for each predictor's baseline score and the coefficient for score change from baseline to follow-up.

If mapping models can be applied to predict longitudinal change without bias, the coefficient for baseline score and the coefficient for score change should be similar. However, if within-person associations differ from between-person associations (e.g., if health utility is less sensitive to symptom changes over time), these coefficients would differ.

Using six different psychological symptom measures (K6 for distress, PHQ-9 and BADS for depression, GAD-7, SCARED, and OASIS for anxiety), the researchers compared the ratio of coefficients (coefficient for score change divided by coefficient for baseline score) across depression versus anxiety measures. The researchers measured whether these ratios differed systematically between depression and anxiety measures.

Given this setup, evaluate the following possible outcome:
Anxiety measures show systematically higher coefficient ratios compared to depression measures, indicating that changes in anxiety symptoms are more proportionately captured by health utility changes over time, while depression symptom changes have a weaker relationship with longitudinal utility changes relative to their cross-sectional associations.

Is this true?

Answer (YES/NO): YES